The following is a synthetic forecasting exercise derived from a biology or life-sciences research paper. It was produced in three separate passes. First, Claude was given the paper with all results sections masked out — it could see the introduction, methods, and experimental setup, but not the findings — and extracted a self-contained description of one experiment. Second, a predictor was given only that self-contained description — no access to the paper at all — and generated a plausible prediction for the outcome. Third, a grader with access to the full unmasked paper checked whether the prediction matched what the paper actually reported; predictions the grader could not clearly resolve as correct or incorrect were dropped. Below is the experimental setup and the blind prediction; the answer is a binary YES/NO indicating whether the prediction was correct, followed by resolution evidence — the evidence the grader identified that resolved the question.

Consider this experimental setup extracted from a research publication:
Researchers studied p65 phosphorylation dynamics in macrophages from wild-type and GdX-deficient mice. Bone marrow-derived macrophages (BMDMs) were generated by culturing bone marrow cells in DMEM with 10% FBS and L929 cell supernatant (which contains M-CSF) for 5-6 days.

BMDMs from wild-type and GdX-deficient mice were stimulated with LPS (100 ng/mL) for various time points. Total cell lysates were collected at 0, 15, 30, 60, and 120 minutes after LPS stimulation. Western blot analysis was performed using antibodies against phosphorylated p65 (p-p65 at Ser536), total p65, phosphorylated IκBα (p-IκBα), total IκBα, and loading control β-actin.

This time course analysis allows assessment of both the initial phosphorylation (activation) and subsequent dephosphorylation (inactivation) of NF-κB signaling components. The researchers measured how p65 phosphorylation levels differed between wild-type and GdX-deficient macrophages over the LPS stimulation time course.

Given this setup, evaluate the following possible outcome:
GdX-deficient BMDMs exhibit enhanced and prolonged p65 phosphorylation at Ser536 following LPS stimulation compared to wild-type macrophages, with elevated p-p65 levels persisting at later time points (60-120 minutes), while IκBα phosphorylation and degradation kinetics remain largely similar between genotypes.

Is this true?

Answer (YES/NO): NO